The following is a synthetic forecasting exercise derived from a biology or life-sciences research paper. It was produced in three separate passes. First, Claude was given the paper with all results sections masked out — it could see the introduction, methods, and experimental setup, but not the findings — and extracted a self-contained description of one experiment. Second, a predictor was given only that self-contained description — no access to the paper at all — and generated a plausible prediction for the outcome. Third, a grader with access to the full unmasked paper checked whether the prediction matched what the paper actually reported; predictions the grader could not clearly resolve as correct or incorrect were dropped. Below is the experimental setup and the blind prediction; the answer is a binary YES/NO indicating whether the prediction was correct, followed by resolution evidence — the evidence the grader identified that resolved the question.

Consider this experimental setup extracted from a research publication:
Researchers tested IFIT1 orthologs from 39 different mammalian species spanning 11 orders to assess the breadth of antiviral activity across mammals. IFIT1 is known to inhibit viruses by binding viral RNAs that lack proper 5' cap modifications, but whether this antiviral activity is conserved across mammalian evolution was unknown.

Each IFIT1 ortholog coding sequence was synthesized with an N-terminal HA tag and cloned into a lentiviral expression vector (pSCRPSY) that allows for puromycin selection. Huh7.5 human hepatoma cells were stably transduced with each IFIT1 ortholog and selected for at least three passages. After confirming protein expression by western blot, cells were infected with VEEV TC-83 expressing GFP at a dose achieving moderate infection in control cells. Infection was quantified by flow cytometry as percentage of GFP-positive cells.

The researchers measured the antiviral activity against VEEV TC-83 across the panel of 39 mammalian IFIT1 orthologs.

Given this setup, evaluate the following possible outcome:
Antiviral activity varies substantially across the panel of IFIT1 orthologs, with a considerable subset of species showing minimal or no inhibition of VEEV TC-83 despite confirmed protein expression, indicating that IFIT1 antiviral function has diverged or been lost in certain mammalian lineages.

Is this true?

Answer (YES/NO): YES